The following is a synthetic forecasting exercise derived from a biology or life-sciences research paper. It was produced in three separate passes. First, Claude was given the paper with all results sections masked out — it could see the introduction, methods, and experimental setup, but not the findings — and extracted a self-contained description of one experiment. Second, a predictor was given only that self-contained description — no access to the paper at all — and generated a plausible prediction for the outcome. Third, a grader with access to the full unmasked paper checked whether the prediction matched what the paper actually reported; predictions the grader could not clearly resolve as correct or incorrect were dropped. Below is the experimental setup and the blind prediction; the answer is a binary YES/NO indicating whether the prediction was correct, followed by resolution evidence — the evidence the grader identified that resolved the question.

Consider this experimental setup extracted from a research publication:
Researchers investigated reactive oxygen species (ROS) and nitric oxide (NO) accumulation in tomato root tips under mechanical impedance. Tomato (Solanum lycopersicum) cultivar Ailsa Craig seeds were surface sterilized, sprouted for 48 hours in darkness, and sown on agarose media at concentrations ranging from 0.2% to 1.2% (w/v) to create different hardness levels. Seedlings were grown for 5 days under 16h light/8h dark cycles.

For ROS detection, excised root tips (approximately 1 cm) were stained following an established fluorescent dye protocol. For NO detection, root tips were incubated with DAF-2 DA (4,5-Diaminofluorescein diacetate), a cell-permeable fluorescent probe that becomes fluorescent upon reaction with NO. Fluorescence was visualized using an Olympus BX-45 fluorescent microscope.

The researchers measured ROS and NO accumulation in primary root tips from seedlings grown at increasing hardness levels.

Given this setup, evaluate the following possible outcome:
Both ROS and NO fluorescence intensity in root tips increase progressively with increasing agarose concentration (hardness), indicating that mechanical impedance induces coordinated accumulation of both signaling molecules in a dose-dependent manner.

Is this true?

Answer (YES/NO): YES